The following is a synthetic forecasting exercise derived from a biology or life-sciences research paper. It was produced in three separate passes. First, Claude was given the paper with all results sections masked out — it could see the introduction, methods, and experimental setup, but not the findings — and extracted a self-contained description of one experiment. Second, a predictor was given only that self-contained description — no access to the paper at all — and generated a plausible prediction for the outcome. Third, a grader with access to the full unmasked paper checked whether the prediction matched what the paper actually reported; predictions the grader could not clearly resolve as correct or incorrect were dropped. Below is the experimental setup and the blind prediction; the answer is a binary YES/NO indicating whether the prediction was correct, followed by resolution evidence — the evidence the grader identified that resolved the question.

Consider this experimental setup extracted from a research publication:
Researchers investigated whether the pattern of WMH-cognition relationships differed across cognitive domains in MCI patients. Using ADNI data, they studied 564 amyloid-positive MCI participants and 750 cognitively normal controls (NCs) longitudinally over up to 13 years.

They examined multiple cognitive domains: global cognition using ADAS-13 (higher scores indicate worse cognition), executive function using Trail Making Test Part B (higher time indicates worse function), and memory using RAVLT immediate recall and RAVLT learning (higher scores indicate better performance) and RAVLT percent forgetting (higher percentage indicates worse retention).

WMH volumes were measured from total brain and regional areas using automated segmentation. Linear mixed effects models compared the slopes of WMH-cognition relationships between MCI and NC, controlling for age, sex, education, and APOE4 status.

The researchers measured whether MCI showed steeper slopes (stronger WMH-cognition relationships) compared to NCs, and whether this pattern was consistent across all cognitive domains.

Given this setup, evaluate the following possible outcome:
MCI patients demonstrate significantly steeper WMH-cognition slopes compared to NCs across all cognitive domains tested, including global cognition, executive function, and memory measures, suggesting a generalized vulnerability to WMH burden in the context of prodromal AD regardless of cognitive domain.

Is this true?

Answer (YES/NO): NO